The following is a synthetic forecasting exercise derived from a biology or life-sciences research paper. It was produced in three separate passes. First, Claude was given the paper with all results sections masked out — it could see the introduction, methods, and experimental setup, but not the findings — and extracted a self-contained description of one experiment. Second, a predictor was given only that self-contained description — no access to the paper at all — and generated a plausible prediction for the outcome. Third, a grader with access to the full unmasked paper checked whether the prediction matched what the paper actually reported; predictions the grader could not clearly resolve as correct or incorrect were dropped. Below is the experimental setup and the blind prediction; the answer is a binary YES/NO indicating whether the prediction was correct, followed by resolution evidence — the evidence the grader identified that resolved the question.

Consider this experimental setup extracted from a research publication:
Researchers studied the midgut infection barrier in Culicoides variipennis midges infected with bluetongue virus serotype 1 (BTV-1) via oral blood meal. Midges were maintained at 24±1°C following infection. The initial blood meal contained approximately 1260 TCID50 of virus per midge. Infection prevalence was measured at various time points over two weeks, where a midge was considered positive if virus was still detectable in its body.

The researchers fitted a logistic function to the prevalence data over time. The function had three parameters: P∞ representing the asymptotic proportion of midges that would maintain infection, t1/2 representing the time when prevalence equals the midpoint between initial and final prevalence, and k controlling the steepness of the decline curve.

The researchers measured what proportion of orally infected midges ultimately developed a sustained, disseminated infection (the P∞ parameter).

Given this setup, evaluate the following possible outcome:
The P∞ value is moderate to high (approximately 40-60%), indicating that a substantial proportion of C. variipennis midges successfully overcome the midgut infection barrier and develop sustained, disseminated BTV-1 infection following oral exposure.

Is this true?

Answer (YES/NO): NO